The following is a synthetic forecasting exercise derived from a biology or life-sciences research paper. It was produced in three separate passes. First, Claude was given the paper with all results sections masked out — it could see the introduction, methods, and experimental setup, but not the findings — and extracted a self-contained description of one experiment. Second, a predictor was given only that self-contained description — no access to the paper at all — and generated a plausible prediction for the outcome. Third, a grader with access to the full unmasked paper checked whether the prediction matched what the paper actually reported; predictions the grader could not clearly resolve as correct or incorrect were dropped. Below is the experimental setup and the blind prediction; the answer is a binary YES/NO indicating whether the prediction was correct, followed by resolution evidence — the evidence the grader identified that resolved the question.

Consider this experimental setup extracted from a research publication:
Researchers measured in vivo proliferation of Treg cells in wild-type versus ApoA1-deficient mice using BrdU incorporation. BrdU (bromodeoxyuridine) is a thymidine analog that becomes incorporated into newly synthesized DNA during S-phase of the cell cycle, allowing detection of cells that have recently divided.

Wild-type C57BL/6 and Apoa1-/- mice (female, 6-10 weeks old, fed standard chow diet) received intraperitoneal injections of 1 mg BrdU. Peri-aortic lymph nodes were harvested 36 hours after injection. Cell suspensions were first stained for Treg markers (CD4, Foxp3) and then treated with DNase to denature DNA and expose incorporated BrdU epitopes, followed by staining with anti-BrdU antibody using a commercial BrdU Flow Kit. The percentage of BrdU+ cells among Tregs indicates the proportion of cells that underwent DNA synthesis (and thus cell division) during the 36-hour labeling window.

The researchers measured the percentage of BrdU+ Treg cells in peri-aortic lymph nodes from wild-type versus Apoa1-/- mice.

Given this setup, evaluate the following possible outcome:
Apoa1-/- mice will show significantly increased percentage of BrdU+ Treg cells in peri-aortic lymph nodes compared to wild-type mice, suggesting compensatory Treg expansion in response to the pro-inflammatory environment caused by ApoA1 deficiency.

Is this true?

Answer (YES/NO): NO